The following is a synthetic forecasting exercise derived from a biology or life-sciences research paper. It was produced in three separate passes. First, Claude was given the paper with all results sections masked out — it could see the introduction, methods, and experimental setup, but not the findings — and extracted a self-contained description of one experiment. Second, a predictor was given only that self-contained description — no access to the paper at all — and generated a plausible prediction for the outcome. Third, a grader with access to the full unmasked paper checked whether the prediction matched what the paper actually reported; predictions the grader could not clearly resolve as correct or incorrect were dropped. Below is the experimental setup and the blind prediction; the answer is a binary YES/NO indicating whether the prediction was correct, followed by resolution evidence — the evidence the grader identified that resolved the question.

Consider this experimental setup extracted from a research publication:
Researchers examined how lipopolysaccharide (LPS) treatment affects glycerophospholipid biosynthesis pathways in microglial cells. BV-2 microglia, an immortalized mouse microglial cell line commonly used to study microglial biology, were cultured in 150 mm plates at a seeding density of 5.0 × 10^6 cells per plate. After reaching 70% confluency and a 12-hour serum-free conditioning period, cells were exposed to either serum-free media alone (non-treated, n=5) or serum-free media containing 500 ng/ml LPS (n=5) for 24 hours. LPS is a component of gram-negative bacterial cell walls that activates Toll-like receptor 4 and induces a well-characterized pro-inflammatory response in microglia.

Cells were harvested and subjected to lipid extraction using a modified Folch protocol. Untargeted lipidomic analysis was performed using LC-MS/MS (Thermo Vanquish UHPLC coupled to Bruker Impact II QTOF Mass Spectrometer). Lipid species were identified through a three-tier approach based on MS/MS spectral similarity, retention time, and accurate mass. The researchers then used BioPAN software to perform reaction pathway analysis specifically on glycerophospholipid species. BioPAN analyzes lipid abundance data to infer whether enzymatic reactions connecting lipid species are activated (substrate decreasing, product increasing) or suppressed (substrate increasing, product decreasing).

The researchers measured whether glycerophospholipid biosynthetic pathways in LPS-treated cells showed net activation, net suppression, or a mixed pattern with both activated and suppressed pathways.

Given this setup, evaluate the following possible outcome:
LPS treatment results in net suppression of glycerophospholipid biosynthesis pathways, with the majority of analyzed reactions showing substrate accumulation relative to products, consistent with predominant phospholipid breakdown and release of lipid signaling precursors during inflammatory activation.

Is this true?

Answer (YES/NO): NO